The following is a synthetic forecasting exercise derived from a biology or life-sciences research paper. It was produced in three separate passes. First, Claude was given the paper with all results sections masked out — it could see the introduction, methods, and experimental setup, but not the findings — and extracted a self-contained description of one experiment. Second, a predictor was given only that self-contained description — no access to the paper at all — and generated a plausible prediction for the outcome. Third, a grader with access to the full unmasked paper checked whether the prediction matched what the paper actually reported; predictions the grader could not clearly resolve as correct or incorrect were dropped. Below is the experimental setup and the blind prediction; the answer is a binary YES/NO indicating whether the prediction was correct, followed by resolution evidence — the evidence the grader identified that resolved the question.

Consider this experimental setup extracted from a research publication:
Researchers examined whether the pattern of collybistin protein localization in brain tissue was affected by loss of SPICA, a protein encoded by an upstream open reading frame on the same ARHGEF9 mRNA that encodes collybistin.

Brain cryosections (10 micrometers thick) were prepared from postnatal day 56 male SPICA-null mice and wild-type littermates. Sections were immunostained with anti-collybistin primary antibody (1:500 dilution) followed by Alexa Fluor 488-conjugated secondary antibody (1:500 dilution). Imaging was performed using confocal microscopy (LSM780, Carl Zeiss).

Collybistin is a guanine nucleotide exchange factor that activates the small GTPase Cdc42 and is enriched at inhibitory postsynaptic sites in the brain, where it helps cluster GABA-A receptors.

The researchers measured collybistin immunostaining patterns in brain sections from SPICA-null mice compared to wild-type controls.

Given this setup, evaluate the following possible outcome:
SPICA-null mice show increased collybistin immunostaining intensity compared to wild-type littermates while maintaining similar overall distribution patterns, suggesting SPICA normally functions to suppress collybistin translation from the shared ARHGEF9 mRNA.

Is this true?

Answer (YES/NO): NO